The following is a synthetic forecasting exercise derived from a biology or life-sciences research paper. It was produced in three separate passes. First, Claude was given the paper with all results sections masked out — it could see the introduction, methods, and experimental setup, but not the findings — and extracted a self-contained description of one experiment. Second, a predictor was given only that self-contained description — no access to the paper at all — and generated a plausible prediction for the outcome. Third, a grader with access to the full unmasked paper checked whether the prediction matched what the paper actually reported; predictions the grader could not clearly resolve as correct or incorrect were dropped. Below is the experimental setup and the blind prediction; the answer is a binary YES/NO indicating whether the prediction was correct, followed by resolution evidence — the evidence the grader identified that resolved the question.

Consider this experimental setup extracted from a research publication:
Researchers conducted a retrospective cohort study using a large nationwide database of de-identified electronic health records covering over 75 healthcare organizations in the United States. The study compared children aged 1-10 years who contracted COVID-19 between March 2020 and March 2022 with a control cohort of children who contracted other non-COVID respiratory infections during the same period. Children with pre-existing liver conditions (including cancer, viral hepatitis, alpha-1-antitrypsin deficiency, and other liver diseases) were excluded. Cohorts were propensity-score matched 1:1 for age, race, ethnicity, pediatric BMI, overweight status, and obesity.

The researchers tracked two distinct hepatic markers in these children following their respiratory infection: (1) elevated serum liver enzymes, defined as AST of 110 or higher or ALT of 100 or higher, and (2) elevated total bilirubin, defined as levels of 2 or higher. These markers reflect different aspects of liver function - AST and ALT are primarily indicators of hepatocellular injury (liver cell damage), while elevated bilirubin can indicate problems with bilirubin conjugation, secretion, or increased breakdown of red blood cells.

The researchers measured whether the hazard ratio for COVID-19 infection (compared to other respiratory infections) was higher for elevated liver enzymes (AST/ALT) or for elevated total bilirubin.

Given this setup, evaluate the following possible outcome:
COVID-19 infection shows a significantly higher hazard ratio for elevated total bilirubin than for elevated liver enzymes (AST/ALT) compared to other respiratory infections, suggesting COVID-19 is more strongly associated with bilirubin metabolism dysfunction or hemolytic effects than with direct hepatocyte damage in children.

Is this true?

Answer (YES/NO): NO